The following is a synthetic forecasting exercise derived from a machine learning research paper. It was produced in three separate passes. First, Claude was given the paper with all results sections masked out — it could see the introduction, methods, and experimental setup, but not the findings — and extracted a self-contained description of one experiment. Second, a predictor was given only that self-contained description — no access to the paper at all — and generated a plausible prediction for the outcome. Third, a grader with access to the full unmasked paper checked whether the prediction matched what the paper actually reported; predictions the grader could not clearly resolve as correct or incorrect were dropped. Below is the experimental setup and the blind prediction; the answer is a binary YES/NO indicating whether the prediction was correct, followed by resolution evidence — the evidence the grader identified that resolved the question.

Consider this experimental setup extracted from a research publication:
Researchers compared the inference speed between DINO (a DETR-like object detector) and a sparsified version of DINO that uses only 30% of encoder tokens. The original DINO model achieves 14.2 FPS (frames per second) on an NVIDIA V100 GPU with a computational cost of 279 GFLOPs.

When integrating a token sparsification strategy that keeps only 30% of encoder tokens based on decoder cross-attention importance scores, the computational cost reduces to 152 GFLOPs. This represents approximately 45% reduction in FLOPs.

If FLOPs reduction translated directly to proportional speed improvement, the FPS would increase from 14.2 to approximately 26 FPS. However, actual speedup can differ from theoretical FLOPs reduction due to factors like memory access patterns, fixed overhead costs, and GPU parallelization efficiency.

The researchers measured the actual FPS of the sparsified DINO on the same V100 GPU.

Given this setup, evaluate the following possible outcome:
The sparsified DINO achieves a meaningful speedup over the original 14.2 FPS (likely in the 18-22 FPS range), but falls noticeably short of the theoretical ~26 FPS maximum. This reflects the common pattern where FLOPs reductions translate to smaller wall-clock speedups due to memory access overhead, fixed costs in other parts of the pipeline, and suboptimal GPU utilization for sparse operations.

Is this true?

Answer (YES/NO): YES